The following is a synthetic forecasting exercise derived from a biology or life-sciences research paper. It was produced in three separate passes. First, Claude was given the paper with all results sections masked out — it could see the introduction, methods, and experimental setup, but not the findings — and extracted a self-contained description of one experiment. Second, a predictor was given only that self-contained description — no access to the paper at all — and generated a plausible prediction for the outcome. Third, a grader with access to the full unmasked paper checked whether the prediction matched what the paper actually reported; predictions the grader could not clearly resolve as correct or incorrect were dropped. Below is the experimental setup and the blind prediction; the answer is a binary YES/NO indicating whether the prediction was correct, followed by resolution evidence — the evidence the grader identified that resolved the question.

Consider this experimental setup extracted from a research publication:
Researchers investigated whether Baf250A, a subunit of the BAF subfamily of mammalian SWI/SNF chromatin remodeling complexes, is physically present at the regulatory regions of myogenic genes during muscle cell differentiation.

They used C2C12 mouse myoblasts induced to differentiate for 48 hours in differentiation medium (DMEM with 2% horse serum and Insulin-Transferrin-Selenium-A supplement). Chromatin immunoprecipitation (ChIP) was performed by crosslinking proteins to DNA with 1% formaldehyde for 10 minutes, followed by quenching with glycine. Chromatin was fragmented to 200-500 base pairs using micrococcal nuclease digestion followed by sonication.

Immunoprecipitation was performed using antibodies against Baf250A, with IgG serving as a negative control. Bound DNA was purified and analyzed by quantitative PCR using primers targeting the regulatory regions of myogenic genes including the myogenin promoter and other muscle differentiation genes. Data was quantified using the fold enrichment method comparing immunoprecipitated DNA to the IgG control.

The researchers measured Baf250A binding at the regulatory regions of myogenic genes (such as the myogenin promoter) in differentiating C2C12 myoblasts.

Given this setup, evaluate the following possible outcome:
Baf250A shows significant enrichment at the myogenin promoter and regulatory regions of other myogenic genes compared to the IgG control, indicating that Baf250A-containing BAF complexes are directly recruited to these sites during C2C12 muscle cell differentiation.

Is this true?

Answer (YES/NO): YES